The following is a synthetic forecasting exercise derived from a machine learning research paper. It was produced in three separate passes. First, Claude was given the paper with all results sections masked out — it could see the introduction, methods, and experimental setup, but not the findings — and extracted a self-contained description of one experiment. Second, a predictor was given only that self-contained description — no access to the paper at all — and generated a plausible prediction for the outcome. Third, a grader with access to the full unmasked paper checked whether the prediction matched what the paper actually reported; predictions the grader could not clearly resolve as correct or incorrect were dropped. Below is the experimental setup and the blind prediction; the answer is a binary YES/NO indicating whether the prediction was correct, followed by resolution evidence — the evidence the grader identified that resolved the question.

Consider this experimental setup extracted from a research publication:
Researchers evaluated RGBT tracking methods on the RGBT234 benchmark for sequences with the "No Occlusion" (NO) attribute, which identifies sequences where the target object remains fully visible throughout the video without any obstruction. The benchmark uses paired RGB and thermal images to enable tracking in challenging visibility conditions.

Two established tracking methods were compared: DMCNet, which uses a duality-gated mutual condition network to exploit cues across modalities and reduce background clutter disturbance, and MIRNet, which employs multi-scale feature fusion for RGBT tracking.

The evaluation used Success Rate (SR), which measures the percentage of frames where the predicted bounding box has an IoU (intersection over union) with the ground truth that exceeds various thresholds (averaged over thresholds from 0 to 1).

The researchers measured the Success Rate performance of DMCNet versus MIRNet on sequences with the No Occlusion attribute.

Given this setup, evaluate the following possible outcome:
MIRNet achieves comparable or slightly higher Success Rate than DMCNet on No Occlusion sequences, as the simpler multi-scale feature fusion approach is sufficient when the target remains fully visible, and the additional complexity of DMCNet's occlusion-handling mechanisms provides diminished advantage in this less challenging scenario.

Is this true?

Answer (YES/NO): NO